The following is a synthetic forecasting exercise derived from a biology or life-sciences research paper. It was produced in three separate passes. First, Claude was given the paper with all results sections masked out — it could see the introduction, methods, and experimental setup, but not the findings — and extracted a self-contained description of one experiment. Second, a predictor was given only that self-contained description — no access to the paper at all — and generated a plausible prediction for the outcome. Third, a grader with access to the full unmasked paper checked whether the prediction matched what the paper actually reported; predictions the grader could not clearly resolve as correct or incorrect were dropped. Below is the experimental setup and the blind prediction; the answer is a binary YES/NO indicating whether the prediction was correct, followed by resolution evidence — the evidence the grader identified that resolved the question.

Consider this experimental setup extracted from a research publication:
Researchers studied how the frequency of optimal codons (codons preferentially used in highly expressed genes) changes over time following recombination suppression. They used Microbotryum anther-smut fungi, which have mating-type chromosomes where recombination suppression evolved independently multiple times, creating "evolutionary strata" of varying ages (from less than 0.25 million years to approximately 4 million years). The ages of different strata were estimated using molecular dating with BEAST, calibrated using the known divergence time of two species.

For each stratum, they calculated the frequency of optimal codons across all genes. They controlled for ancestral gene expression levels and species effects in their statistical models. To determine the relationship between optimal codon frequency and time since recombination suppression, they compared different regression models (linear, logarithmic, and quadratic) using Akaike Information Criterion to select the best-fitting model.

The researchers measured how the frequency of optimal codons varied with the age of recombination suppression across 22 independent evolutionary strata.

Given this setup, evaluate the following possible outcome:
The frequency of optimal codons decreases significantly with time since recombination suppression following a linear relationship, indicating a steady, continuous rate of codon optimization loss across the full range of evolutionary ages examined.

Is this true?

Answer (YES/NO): NO